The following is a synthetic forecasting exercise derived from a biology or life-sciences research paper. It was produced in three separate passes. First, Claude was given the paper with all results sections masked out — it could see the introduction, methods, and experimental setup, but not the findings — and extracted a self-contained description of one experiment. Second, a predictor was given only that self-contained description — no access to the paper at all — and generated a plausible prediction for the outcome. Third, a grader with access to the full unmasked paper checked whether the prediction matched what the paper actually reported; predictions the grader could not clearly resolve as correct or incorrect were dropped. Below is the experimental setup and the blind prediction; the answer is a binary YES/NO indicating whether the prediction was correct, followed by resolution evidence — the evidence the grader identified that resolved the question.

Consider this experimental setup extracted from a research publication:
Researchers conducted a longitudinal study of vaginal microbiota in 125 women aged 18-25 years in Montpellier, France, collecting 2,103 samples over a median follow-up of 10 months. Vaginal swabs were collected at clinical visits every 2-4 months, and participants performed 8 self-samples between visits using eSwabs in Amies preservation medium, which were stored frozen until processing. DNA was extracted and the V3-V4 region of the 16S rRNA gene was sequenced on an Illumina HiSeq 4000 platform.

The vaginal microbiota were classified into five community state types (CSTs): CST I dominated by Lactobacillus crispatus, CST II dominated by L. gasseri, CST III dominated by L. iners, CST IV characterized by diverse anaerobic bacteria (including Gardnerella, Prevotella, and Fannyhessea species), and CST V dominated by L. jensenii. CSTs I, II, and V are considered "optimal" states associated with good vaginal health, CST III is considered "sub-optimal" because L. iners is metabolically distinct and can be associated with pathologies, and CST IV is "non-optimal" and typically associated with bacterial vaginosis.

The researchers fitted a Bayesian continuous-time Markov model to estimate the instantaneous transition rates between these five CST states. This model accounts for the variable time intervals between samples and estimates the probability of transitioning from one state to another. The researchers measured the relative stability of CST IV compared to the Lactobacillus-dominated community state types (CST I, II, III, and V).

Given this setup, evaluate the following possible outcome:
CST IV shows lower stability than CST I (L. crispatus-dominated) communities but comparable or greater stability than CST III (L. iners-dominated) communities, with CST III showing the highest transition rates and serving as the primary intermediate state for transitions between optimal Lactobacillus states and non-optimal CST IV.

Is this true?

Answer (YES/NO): NO